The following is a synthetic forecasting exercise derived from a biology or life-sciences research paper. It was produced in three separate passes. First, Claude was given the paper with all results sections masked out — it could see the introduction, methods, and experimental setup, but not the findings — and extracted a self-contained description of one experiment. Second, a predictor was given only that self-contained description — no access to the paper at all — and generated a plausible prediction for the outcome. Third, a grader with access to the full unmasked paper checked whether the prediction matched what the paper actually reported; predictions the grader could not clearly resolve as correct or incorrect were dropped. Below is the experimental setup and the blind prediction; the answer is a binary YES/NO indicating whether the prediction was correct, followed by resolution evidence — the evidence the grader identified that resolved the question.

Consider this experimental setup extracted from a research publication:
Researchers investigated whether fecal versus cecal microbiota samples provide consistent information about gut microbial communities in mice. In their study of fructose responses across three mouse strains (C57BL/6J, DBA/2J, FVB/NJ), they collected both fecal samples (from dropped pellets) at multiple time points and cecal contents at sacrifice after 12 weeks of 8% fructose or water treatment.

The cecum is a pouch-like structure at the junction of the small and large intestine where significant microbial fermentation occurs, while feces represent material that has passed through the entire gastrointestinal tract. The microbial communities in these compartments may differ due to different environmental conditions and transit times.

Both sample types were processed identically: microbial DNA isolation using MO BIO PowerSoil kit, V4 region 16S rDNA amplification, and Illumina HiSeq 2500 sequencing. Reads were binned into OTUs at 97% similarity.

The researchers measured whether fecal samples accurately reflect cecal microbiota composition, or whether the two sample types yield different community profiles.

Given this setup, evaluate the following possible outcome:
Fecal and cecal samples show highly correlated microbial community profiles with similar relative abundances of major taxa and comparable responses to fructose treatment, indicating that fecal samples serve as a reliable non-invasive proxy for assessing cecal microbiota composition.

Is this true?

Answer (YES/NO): NO